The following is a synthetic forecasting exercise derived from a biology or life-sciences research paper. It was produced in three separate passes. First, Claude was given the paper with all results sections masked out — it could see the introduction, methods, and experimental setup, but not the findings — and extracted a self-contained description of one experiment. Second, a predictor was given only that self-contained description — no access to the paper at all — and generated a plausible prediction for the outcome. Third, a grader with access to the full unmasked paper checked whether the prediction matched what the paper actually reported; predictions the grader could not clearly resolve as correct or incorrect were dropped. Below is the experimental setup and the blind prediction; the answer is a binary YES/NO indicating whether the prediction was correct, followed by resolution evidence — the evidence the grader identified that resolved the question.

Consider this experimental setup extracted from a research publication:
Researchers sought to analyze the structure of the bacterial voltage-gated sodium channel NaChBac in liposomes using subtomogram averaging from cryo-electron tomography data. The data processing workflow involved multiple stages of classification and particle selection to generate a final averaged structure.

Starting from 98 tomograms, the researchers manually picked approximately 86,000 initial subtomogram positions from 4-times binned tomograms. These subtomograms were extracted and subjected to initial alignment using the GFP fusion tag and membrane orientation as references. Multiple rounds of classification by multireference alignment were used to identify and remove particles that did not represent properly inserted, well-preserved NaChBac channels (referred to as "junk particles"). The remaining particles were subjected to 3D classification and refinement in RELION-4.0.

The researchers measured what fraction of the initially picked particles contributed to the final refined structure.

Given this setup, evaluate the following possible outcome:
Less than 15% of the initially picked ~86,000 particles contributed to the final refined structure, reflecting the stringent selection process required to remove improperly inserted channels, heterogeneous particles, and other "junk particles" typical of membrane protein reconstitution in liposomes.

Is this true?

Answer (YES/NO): YES